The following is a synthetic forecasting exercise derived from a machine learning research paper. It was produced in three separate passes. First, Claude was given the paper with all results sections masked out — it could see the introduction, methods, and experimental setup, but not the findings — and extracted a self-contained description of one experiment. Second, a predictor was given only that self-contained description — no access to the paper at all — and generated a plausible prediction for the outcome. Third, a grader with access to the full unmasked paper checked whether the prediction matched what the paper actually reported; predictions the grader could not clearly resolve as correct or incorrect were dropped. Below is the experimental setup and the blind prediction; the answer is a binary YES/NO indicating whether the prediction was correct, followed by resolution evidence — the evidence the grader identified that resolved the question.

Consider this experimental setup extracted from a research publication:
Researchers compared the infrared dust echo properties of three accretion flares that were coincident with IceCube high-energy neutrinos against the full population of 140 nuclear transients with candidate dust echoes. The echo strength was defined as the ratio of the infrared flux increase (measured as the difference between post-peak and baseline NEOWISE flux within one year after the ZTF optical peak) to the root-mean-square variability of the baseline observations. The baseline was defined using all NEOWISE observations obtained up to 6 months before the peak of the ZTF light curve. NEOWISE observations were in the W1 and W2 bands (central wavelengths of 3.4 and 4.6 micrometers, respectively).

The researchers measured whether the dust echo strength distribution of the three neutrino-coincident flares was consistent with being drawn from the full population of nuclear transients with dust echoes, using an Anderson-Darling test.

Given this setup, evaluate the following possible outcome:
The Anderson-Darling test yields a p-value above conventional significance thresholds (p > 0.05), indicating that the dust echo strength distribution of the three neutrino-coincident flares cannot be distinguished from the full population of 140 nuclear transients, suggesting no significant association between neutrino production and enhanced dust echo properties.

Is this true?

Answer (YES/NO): NO